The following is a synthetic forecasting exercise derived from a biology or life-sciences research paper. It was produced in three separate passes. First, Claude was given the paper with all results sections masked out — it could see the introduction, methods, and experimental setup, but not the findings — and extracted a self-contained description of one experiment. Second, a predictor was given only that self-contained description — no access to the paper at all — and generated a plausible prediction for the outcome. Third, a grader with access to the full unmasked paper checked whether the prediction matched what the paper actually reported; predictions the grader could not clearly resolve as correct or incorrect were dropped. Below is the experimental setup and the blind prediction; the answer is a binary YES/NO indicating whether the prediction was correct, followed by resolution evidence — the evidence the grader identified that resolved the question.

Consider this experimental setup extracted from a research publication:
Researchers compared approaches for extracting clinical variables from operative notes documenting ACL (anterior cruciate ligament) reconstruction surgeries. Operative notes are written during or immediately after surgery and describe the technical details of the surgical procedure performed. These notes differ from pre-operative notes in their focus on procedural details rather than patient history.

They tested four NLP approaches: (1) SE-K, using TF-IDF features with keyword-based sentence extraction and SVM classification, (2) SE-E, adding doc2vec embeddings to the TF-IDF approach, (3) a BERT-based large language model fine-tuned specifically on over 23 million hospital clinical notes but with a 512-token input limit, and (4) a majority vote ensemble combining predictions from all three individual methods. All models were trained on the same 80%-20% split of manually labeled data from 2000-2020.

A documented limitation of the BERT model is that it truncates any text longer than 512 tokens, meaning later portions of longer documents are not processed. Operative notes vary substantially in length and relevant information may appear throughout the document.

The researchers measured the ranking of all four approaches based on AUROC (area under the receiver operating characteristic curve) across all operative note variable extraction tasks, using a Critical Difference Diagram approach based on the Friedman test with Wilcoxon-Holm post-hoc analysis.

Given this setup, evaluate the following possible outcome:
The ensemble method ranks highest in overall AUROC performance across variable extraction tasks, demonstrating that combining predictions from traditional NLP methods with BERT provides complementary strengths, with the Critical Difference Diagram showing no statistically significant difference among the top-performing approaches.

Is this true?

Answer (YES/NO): YES